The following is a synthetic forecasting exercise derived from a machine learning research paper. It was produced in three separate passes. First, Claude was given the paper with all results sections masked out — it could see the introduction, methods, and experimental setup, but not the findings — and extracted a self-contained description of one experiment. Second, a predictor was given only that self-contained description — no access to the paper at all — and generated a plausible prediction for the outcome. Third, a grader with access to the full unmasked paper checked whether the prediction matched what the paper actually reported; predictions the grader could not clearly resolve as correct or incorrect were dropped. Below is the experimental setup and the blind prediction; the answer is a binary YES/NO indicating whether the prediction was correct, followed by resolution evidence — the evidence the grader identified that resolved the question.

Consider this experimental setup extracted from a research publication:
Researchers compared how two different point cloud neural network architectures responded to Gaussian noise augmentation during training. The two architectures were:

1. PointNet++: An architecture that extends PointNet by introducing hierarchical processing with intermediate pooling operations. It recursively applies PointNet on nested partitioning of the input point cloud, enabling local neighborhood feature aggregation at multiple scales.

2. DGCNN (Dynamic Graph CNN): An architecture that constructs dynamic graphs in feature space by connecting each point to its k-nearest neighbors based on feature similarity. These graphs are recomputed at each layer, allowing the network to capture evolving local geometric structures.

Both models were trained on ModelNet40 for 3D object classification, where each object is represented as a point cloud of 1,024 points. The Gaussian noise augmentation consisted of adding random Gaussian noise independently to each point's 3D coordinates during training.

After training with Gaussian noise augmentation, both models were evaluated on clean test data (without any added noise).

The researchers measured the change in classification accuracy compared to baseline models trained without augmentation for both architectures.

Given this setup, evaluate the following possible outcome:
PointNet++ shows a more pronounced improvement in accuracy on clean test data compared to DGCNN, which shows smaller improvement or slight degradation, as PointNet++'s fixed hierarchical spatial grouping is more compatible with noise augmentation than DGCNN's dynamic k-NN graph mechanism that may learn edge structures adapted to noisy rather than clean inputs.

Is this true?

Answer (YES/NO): NO